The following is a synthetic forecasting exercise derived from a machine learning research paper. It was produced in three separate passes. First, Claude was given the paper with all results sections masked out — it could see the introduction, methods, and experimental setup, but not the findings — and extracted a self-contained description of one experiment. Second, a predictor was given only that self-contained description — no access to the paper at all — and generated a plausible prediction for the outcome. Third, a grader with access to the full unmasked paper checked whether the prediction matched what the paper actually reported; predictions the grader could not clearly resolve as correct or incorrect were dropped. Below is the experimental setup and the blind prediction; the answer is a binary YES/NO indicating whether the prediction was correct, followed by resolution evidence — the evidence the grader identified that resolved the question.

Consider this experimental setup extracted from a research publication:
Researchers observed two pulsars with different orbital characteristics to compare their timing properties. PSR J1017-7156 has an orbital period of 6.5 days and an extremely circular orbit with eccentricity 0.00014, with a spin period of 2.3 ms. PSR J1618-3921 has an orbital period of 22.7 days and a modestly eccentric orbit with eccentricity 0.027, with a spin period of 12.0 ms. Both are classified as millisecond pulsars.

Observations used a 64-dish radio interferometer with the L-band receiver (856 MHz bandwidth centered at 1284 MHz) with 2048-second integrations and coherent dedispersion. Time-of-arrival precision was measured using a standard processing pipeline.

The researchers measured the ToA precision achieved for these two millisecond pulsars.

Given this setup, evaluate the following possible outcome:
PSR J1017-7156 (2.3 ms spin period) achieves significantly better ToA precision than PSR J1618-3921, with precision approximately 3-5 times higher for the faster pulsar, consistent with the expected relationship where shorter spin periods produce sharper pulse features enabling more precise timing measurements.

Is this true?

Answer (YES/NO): NO